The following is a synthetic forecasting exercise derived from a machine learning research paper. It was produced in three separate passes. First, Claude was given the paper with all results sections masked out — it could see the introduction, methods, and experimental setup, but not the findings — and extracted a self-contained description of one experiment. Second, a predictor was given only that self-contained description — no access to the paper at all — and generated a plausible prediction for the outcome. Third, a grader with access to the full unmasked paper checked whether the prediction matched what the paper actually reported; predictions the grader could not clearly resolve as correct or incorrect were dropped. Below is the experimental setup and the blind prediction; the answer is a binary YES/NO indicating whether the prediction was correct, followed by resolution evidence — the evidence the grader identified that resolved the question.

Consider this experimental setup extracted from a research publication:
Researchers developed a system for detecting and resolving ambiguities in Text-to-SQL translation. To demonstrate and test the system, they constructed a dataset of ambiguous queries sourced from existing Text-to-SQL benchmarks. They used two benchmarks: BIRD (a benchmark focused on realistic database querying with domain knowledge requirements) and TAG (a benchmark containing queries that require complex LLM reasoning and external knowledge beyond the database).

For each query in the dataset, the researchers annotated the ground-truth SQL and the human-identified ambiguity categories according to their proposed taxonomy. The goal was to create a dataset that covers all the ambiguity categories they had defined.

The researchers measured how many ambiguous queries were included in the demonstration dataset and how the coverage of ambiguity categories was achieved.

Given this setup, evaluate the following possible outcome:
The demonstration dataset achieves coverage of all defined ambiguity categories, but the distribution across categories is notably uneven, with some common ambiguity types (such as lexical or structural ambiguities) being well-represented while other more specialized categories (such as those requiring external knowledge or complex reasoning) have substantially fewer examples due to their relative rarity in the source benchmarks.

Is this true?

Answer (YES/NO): NO